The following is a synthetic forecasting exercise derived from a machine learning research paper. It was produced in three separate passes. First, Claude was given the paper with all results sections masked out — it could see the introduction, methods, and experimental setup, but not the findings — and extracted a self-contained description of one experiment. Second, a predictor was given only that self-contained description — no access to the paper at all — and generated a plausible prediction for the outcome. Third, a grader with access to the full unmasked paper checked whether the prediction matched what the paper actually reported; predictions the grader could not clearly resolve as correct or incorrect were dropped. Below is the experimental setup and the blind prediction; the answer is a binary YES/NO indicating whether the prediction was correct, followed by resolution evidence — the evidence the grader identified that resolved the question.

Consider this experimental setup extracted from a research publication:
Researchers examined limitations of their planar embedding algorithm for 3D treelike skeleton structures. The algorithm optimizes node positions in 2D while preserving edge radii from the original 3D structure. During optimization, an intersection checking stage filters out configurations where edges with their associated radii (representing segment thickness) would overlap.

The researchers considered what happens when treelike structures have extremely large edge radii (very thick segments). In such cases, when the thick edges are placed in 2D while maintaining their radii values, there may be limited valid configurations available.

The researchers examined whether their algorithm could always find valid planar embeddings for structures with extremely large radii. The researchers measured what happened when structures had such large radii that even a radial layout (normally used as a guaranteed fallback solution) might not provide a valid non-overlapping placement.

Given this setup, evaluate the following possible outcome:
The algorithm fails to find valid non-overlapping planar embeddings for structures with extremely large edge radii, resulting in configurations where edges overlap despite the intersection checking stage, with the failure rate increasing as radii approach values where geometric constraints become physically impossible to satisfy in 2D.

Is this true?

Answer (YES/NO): NO